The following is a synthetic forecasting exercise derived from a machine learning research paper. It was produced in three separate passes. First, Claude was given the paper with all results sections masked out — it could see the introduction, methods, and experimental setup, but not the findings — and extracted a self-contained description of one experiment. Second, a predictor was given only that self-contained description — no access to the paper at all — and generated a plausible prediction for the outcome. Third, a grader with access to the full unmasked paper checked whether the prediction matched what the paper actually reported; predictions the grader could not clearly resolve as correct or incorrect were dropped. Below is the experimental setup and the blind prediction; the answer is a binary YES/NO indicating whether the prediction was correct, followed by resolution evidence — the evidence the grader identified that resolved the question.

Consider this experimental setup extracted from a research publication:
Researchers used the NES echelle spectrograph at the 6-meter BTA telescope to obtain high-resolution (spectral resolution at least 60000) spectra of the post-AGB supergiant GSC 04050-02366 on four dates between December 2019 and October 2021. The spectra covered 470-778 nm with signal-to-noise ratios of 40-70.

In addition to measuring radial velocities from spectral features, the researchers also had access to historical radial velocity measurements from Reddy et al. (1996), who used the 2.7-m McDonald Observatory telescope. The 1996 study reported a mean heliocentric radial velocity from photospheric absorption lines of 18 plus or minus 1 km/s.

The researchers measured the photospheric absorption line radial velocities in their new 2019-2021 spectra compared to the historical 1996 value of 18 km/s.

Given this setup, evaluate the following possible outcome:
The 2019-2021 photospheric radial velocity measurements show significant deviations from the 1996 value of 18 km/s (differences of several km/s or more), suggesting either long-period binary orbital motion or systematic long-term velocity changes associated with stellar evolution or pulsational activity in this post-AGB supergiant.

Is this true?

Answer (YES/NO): YES